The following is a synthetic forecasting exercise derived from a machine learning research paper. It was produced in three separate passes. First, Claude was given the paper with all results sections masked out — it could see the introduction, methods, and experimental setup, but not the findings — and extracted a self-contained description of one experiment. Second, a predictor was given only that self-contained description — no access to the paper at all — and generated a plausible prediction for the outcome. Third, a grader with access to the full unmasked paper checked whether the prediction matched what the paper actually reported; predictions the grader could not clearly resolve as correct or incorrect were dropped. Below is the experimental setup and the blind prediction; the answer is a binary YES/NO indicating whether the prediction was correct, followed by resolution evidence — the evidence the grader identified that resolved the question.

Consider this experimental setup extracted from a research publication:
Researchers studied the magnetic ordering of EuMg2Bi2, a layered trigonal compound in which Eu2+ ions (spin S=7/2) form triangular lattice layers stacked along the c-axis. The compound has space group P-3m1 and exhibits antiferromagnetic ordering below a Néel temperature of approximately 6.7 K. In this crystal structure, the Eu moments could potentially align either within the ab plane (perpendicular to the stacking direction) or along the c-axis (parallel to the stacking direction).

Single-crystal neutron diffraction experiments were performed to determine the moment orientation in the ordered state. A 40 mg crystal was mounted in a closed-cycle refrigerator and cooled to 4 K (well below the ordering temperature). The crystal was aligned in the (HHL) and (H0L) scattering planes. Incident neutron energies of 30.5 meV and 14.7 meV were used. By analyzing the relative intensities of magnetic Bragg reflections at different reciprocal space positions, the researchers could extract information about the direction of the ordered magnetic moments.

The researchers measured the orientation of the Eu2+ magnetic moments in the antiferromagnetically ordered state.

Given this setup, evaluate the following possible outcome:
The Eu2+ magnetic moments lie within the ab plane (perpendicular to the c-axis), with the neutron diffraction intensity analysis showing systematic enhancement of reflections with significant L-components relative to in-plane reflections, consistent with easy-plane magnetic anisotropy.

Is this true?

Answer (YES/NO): YES